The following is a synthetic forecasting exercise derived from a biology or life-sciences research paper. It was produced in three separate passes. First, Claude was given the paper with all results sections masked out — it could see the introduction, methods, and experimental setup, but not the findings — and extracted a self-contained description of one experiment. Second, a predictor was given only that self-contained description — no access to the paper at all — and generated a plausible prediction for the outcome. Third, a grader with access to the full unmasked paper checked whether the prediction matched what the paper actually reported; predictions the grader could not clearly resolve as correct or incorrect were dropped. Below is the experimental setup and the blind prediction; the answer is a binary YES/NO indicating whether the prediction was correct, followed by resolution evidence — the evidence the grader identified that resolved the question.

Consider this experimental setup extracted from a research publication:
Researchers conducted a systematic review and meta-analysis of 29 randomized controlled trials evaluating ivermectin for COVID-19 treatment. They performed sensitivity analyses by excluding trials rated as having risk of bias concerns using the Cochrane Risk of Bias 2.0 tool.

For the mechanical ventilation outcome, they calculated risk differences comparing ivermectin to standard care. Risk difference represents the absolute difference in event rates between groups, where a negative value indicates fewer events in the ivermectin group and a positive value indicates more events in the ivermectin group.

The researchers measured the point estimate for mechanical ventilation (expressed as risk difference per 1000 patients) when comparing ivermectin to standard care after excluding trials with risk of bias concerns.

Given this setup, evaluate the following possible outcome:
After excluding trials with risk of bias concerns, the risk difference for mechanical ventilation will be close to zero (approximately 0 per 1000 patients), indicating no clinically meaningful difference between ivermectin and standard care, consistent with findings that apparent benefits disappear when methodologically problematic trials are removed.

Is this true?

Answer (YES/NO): YES